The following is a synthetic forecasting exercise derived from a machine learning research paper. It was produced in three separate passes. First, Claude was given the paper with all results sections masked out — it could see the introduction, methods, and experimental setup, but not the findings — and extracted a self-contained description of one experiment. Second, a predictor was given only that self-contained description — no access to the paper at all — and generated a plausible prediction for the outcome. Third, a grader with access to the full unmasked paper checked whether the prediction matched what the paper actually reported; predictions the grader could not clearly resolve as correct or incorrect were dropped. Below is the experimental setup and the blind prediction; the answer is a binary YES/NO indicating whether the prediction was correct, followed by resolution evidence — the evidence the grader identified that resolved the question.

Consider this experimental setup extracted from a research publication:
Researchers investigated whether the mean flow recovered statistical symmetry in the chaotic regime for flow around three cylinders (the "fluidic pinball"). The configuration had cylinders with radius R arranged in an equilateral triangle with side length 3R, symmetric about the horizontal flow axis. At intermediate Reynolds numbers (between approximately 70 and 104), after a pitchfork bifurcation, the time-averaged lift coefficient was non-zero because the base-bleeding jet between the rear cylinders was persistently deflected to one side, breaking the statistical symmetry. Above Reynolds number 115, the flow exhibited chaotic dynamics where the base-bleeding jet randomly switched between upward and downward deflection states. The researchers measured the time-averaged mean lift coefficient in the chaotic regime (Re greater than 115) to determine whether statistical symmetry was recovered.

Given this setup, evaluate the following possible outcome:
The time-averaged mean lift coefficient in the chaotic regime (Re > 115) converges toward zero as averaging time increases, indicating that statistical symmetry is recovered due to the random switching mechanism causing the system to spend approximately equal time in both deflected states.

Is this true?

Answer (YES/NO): YES